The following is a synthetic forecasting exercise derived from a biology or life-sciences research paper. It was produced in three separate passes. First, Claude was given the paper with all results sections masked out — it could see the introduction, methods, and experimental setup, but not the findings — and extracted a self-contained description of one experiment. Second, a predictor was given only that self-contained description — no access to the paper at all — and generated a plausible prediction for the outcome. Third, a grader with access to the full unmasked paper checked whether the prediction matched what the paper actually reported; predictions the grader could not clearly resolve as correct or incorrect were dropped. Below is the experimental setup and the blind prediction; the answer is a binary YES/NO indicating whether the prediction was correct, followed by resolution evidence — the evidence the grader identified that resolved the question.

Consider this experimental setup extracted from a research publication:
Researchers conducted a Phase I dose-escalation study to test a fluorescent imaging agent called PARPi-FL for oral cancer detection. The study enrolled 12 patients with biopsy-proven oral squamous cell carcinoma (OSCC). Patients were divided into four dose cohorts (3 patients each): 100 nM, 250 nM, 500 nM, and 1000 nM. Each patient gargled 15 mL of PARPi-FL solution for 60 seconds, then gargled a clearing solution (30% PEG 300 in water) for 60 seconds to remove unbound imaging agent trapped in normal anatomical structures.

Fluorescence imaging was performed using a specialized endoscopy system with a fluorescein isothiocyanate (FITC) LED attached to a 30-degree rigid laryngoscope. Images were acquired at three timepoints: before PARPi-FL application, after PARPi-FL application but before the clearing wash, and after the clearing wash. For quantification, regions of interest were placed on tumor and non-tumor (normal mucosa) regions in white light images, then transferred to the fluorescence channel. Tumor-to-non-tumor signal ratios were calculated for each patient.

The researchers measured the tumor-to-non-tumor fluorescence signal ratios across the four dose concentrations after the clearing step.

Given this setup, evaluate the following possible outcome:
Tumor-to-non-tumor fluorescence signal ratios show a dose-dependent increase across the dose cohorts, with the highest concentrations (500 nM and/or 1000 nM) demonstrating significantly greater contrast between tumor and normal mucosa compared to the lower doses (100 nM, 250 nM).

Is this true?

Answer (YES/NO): YES